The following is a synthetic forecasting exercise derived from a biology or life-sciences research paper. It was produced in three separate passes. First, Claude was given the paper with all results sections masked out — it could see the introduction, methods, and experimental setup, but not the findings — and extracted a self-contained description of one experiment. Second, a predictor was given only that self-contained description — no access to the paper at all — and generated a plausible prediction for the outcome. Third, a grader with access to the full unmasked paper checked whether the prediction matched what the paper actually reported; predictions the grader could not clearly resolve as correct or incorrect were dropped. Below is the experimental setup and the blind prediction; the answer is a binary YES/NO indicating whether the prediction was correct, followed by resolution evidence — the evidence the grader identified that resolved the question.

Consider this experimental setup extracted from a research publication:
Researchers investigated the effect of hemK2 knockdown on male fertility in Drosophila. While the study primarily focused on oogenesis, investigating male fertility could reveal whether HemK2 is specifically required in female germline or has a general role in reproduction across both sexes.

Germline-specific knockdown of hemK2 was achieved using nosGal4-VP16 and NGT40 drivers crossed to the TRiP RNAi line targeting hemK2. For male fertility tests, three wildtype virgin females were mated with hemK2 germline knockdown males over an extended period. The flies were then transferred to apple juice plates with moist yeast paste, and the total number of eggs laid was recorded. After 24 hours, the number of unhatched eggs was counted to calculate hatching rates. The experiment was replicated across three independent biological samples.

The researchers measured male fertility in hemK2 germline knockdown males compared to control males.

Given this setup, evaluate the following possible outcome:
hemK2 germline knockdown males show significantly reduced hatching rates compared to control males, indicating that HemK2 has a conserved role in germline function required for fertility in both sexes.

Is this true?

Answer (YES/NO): NO